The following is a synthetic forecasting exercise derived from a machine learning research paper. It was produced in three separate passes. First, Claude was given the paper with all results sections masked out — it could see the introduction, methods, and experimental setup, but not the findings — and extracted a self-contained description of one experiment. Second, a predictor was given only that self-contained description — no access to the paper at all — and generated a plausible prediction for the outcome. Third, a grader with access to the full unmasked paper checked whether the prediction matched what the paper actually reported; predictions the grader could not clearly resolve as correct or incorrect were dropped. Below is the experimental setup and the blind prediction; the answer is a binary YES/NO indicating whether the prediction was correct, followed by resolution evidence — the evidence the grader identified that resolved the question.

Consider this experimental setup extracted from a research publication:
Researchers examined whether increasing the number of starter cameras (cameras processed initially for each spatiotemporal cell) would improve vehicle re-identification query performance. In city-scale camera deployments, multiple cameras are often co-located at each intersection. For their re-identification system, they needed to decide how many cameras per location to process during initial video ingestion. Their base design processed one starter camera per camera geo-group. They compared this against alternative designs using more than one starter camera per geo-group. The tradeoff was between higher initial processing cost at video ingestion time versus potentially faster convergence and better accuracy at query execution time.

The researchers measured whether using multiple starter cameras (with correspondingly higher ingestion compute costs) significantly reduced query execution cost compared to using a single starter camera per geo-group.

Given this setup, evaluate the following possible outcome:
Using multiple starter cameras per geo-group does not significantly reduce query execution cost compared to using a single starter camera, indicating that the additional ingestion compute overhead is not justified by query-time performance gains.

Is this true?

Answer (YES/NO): YES